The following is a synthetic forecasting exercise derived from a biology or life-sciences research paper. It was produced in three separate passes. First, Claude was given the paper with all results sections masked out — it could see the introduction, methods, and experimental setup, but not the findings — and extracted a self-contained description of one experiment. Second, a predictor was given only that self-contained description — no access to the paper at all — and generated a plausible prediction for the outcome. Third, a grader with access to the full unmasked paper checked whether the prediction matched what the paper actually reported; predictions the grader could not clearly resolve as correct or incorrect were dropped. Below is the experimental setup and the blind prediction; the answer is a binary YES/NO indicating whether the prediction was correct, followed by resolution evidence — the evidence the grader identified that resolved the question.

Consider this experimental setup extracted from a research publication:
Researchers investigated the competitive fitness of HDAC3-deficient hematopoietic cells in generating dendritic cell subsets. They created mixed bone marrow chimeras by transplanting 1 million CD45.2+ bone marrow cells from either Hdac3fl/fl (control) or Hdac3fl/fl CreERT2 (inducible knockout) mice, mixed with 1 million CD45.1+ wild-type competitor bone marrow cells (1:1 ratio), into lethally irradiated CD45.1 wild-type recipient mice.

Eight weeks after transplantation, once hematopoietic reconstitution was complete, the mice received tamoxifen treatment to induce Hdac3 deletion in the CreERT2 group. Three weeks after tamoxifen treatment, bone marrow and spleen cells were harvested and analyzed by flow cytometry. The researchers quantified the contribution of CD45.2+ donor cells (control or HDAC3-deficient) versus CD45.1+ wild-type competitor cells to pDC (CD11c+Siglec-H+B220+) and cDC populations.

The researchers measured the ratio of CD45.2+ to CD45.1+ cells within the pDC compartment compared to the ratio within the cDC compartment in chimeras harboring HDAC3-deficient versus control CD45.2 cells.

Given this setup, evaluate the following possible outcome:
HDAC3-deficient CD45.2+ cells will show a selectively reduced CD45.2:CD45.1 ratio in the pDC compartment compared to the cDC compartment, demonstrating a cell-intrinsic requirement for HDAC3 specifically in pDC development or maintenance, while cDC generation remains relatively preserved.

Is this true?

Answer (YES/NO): YES